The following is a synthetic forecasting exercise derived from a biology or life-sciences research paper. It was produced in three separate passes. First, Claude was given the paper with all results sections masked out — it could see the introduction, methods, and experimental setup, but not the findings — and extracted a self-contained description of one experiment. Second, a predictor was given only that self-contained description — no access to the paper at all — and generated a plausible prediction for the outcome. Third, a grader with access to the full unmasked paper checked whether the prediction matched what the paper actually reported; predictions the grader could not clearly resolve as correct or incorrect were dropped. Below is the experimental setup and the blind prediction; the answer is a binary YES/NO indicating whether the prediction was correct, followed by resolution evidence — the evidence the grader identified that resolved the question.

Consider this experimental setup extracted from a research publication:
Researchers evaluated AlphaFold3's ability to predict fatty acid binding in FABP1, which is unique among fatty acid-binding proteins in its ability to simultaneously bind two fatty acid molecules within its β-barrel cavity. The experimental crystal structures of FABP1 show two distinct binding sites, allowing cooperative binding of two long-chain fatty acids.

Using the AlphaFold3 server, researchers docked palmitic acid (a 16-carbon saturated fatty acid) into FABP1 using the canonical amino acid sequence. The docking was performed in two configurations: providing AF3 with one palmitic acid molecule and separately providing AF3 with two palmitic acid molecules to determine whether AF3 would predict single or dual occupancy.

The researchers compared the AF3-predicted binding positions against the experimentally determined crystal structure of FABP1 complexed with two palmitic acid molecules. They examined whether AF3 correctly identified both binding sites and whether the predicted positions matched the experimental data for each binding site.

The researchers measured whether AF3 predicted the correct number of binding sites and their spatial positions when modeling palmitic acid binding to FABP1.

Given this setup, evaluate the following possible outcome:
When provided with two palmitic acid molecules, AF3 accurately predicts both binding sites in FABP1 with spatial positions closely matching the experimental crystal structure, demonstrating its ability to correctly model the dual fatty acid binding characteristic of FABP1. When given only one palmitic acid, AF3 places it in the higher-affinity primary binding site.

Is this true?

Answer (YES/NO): NO